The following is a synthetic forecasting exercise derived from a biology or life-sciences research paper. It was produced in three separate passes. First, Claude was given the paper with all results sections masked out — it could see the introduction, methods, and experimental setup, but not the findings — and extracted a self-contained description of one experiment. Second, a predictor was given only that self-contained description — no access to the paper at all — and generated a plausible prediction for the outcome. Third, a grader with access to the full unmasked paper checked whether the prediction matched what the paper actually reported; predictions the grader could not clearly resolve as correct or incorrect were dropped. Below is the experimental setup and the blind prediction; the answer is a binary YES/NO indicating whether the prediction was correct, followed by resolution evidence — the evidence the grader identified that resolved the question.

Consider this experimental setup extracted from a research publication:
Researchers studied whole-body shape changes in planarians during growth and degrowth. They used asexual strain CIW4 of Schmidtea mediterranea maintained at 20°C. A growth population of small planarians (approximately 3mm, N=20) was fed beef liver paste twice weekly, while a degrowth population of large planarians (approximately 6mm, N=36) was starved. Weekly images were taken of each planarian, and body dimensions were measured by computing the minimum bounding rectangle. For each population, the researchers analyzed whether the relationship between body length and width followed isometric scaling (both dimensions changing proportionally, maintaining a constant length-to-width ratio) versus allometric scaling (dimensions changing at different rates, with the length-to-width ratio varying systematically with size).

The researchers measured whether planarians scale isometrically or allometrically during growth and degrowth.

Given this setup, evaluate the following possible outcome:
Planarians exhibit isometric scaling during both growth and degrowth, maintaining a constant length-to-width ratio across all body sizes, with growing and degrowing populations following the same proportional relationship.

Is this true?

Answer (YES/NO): NO